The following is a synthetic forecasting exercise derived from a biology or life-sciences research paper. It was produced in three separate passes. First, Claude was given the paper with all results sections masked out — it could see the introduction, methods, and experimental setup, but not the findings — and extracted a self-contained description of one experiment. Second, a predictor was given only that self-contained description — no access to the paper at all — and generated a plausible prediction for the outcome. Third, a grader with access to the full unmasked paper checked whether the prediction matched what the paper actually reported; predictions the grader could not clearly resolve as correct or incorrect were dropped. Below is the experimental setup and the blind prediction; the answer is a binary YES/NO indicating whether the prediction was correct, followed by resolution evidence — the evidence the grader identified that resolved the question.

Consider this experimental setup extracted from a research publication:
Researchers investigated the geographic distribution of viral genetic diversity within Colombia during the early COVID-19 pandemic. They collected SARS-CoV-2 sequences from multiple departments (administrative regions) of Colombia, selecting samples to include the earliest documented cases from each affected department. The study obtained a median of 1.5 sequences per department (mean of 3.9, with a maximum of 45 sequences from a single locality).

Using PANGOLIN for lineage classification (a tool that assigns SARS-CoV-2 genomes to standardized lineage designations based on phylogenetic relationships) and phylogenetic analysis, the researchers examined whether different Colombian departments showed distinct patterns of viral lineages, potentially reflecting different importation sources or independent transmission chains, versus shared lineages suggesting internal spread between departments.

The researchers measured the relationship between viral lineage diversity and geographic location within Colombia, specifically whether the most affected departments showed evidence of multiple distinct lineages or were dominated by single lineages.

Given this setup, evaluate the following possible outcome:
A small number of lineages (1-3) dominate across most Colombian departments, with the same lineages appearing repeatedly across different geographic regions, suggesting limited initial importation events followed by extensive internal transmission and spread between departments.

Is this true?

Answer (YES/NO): NO